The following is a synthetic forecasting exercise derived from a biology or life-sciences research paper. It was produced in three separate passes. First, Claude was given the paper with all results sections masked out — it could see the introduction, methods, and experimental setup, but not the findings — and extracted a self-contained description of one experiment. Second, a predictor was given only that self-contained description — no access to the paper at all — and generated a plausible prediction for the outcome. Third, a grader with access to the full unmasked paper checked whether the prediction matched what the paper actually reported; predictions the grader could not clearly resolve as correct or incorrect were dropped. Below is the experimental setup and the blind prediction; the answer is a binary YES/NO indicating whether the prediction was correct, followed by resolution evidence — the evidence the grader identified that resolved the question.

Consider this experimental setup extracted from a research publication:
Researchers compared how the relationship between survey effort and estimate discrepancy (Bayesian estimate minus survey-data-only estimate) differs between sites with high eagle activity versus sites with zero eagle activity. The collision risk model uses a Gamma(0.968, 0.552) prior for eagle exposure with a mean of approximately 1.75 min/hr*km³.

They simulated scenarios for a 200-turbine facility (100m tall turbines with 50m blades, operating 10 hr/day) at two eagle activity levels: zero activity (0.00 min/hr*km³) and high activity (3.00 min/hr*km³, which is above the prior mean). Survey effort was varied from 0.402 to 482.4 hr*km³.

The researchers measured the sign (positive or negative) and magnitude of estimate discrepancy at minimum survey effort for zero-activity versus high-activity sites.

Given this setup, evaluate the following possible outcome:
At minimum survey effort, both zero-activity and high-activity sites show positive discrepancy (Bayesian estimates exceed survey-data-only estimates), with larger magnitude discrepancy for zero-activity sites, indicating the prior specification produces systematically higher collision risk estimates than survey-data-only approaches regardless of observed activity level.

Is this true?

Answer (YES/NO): NO